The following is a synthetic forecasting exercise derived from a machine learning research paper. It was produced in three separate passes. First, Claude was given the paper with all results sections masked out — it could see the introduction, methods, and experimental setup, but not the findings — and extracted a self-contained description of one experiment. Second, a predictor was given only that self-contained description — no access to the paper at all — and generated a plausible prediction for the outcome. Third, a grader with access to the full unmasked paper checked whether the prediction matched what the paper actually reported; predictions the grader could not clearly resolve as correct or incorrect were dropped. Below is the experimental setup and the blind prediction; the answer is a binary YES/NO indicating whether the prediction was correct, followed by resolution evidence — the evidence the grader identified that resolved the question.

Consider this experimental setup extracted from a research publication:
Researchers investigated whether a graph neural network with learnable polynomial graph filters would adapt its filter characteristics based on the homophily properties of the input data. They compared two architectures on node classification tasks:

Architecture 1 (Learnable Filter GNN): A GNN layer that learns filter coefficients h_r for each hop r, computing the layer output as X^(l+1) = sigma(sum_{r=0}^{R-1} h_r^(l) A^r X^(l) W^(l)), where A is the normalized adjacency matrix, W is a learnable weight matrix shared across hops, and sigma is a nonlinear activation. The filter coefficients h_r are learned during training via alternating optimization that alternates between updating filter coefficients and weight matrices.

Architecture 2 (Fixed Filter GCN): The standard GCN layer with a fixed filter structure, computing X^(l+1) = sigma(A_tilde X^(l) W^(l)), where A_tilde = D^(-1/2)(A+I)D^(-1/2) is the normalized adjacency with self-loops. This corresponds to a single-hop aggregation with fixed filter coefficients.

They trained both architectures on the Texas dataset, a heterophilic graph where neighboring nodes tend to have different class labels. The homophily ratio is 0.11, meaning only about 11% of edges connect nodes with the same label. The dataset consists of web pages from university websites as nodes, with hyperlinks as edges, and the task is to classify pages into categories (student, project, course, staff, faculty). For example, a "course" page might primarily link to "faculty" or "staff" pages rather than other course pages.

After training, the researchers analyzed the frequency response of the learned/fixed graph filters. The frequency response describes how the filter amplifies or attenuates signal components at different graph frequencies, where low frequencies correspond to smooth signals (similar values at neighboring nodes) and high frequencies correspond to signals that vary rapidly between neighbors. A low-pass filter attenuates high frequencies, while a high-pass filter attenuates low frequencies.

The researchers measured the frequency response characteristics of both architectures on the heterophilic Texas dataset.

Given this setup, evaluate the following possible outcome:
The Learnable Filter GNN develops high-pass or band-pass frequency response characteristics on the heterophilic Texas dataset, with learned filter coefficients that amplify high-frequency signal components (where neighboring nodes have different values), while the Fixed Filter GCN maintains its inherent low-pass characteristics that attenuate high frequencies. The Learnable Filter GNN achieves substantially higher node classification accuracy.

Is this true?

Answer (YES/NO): YES